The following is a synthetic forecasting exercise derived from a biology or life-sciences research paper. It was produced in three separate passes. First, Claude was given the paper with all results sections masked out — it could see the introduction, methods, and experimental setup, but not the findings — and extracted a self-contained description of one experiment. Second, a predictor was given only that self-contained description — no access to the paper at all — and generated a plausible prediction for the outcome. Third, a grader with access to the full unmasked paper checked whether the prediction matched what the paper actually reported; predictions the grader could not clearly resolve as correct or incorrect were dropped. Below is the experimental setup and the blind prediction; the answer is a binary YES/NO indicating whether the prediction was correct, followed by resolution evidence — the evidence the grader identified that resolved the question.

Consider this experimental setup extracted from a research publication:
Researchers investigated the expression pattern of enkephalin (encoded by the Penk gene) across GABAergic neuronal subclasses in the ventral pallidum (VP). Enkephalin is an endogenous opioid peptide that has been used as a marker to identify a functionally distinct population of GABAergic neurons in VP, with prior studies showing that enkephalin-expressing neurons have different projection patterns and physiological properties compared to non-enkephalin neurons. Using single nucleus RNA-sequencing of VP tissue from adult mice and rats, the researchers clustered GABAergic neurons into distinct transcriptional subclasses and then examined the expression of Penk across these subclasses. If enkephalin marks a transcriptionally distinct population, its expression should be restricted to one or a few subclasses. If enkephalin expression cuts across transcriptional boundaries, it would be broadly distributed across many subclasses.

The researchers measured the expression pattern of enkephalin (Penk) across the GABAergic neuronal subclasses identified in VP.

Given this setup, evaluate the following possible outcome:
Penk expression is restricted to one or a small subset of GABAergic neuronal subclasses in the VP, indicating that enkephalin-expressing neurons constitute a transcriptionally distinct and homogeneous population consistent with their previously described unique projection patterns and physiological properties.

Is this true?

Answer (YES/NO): NO